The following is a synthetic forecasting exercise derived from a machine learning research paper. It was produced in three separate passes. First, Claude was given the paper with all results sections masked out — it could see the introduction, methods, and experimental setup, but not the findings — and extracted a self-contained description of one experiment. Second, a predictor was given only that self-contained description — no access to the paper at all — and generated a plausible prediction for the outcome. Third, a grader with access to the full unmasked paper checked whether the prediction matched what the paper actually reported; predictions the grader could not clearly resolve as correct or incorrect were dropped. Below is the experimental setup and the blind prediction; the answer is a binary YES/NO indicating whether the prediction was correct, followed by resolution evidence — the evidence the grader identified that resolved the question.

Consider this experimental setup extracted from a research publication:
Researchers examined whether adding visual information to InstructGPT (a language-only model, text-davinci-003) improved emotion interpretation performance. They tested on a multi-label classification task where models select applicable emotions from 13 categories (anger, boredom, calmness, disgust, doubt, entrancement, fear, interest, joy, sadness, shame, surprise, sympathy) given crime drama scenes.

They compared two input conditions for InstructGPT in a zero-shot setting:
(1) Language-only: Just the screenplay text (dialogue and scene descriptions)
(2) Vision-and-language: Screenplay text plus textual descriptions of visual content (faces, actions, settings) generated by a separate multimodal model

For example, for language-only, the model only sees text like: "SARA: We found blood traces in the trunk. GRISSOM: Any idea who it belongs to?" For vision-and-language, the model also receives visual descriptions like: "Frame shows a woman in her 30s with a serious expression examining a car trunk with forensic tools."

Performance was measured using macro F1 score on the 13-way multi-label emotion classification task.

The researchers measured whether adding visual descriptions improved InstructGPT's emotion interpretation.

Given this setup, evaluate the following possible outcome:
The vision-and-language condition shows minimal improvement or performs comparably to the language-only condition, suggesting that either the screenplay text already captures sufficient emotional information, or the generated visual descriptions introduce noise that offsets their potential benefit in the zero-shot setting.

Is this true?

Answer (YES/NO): NO